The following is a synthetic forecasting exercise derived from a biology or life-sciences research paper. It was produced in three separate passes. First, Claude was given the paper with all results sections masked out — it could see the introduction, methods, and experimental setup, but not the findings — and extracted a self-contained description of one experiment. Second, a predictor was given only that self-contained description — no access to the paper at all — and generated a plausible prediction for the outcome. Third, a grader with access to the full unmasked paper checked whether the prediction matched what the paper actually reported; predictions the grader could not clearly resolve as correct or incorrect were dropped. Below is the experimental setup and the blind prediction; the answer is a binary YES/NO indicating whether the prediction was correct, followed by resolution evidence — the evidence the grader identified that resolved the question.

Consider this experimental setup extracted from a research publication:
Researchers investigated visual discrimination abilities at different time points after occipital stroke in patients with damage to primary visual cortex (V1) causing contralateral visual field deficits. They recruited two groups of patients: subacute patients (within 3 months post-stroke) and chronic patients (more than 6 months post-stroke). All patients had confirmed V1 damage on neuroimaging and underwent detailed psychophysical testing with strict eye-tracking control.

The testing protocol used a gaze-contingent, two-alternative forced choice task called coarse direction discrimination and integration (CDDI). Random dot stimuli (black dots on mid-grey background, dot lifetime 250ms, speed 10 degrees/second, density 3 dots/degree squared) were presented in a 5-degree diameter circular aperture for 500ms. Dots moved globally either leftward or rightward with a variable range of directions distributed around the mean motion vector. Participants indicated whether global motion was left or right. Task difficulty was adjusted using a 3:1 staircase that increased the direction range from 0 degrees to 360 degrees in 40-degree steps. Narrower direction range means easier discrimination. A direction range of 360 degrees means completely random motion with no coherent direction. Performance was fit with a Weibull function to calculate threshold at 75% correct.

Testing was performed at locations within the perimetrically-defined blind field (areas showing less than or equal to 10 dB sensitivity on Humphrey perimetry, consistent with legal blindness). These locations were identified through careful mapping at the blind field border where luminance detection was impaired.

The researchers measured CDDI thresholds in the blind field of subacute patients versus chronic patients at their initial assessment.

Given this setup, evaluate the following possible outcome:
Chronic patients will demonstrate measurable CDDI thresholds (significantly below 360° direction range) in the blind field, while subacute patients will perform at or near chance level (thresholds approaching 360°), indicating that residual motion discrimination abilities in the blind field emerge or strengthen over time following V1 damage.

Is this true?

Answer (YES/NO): NO